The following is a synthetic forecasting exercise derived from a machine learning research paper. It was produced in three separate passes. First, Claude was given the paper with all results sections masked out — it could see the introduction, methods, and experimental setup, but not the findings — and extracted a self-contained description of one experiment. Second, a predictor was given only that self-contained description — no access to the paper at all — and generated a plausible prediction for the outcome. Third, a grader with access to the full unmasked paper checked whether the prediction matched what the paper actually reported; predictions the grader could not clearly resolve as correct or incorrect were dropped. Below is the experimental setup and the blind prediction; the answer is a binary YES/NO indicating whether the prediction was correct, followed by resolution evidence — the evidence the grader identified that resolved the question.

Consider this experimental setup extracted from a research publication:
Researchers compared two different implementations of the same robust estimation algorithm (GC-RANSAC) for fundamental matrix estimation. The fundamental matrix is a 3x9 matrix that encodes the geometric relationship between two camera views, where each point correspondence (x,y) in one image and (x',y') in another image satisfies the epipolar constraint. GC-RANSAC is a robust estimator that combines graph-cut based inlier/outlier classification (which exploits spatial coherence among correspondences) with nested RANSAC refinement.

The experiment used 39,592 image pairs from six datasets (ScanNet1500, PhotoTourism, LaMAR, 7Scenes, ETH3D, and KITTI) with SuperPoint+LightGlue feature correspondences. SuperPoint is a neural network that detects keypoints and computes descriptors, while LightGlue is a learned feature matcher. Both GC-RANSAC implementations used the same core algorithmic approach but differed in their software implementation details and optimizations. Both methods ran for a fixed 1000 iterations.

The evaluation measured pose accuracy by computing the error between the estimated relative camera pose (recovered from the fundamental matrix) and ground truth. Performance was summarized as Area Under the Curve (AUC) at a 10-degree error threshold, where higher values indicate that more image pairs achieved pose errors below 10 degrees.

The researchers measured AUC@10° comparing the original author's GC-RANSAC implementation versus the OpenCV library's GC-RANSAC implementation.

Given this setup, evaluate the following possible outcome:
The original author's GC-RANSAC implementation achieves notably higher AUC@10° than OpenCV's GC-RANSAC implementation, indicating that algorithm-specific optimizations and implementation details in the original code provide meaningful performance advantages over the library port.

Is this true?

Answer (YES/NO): YES